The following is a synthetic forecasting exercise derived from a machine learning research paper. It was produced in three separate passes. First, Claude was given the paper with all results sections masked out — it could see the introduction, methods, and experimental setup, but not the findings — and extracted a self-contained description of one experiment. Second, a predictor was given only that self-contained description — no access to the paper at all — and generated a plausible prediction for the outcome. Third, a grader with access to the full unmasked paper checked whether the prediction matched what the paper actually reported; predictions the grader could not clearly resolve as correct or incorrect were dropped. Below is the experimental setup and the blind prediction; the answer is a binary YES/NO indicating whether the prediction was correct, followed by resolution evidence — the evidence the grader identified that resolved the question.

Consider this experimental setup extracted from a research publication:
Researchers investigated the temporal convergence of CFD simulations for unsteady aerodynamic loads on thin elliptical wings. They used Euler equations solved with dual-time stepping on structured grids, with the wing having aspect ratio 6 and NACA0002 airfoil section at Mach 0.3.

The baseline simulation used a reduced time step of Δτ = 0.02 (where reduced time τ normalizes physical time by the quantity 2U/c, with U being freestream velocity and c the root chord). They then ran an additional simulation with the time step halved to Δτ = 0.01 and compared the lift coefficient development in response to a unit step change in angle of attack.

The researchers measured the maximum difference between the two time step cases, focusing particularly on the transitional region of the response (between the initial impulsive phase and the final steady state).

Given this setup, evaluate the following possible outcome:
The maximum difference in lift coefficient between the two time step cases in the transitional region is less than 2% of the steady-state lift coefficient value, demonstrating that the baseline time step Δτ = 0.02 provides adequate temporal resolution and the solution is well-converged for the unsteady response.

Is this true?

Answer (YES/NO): YES